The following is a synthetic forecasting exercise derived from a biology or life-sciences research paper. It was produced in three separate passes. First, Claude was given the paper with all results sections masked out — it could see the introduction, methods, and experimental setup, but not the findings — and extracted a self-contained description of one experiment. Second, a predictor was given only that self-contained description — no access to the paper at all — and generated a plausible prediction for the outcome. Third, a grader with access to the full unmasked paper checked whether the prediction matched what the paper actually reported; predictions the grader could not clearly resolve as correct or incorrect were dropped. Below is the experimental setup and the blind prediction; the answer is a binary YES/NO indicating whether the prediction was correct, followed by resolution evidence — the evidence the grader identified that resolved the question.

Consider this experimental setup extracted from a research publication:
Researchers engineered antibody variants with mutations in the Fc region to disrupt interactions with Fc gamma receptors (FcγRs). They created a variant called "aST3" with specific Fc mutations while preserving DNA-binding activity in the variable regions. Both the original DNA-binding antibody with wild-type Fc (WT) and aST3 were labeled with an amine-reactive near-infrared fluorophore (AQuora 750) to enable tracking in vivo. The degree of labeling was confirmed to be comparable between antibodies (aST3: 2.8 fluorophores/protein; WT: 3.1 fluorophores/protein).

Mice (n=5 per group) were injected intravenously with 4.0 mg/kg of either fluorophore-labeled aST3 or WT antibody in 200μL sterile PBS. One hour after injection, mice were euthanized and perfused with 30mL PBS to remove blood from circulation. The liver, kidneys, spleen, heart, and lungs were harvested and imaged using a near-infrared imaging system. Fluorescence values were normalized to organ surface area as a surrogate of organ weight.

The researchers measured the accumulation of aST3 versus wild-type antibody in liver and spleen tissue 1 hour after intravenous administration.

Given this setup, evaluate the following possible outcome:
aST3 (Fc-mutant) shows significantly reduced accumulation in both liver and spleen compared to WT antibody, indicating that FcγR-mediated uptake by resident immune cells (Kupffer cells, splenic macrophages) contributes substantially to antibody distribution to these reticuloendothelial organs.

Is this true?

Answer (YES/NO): NO